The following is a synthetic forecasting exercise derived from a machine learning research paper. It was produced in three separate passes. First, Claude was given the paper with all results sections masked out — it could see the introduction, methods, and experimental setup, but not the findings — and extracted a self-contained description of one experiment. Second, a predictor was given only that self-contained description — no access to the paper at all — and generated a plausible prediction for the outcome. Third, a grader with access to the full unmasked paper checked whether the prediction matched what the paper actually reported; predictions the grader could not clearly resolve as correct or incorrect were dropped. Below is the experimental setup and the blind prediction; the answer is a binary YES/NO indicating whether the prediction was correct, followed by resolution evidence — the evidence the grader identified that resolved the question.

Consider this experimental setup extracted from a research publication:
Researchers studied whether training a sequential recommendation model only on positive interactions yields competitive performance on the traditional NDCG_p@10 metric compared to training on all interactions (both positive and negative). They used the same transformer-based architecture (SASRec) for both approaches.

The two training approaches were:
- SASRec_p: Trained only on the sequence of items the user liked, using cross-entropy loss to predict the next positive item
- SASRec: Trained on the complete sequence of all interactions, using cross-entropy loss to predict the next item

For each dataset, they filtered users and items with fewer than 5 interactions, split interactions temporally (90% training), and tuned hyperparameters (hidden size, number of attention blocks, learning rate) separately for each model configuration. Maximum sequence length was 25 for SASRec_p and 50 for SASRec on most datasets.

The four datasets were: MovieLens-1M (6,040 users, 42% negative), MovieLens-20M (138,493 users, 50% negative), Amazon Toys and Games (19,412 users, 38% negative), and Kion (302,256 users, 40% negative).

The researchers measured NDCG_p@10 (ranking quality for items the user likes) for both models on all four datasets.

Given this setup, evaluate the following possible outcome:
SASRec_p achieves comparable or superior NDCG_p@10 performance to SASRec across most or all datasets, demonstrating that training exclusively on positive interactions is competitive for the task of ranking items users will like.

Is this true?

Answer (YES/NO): NO